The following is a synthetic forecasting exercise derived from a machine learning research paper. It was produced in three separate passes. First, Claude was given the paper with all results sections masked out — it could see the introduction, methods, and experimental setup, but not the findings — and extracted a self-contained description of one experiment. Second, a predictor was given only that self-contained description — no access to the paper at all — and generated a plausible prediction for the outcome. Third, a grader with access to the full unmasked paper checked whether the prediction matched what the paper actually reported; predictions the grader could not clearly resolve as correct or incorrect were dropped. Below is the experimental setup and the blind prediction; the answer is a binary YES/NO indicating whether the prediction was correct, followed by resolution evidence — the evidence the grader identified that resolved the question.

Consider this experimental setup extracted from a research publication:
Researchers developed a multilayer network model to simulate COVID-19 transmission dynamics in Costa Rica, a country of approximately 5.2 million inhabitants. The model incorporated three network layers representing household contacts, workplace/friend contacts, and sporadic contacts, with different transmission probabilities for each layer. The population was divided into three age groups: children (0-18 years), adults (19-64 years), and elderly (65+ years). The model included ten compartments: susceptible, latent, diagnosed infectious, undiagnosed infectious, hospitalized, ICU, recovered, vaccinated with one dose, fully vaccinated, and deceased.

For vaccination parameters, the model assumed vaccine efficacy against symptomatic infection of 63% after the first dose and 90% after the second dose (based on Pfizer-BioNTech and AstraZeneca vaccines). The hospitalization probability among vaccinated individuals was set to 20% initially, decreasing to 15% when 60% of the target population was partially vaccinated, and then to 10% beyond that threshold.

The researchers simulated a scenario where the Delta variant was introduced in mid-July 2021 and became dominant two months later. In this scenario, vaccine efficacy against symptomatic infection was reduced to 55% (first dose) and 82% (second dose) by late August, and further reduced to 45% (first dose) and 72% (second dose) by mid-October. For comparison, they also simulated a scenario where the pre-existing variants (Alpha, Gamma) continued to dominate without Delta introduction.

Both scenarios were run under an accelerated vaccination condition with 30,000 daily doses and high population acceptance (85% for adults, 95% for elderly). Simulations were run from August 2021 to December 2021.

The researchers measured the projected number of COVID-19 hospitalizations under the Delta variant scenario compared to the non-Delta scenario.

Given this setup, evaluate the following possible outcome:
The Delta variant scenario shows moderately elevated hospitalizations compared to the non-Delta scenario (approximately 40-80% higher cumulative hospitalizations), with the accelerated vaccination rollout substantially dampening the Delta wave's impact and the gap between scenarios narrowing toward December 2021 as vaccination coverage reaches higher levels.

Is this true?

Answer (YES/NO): NO